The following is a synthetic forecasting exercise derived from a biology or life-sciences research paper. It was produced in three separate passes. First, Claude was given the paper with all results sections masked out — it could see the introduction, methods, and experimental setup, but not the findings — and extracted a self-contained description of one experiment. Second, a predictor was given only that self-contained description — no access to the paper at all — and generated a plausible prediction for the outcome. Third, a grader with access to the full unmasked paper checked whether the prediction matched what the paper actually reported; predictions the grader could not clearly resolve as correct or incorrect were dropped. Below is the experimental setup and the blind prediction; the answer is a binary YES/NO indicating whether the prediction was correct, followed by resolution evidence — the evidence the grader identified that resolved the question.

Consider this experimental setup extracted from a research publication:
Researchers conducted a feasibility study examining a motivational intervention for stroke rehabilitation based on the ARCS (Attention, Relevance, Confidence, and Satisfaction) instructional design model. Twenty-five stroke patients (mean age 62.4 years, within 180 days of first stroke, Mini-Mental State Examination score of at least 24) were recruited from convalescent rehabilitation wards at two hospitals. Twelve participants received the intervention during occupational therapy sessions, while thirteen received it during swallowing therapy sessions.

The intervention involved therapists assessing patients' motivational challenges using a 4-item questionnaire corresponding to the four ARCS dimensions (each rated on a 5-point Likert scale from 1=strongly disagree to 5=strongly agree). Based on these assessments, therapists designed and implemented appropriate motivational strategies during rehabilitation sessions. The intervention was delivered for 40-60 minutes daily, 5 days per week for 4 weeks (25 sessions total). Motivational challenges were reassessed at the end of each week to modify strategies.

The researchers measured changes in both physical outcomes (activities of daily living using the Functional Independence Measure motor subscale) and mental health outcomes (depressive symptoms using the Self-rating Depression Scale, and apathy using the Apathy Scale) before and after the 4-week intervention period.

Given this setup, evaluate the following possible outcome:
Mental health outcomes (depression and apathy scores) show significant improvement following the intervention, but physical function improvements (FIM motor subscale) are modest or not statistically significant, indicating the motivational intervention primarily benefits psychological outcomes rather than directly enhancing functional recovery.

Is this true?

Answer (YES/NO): NO